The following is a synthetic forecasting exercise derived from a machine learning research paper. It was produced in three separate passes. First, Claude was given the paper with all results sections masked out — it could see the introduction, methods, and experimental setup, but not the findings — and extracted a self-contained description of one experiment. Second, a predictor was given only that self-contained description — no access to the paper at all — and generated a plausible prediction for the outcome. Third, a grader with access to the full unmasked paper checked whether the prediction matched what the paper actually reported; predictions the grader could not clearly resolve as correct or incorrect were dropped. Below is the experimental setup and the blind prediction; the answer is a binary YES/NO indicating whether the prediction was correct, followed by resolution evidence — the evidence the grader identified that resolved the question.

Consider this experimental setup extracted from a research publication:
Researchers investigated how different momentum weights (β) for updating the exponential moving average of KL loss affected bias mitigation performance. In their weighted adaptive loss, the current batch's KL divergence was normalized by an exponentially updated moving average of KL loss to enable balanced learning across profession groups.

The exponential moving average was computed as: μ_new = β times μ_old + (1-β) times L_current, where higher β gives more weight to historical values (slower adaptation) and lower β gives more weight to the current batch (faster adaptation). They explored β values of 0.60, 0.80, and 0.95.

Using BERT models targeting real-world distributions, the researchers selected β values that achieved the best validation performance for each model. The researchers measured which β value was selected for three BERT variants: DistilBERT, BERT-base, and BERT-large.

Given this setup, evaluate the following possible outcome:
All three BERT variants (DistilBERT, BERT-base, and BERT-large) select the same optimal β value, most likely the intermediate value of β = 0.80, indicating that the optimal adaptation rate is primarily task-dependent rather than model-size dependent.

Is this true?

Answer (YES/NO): NO